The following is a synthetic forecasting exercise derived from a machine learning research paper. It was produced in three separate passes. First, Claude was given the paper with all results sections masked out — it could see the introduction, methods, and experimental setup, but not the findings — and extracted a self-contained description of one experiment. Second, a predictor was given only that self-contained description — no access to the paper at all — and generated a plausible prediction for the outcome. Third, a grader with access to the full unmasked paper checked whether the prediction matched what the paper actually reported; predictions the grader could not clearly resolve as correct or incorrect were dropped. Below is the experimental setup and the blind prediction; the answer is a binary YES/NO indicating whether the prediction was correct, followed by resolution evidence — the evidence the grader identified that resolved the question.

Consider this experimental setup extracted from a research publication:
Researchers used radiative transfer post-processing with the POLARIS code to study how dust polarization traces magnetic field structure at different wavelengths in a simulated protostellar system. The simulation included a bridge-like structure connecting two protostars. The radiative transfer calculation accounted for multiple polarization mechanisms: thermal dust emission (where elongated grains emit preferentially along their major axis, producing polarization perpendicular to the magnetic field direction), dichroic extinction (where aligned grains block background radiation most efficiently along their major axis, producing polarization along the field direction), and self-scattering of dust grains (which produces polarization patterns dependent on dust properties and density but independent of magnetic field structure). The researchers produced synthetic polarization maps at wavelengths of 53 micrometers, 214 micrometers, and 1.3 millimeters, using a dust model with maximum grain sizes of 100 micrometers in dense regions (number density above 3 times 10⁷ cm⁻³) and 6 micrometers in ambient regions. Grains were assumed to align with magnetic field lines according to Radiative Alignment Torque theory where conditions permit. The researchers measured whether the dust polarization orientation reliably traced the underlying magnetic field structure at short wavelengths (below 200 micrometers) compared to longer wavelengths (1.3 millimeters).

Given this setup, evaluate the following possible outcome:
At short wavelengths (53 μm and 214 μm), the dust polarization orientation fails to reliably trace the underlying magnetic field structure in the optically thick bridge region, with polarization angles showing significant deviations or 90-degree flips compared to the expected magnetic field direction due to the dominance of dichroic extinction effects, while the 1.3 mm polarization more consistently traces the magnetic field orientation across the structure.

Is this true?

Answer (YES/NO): YES